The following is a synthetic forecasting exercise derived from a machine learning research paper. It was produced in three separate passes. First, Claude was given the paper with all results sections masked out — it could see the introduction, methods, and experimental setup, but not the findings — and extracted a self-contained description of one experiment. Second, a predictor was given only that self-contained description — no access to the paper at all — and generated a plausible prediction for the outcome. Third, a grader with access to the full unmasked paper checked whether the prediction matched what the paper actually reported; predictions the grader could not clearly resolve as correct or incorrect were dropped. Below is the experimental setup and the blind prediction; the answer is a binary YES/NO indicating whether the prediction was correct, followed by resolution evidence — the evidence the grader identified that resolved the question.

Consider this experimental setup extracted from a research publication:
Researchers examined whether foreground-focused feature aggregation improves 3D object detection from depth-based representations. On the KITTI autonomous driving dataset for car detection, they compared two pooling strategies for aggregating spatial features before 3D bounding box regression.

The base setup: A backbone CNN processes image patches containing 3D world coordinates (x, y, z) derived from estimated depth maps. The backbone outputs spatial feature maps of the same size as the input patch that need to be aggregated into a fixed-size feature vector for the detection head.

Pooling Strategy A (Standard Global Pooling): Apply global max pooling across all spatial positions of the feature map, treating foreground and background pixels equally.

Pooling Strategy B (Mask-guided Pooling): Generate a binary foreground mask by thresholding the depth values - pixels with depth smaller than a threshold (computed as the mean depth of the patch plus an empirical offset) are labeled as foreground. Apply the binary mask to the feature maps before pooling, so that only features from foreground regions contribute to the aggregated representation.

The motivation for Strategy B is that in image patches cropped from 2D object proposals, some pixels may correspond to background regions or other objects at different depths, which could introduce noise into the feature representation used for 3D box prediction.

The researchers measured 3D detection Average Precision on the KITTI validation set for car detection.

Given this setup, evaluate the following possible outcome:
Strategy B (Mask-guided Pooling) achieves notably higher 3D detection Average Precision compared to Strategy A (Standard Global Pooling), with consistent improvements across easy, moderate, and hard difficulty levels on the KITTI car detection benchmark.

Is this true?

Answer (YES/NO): YES